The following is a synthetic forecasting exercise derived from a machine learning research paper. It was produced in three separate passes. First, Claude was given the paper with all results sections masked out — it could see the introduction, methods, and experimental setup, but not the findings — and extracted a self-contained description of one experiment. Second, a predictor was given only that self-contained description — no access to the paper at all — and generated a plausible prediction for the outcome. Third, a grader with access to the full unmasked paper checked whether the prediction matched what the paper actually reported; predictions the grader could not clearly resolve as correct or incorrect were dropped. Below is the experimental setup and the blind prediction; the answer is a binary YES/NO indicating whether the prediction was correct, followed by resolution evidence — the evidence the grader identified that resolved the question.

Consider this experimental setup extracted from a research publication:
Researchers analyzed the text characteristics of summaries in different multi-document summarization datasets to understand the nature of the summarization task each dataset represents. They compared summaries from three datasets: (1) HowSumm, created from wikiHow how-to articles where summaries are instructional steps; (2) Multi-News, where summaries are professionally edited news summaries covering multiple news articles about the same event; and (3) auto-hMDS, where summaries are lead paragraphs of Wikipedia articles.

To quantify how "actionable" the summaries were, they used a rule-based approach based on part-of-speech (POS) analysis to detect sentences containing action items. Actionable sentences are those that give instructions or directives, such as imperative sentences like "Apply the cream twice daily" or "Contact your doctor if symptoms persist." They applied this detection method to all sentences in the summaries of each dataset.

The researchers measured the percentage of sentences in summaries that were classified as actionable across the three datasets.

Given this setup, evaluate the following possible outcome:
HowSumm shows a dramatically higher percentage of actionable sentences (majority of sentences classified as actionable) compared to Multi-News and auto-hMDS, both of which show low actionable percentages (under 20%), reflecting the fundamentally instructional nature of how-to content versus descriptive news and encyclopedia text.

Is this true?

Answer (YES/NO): NO